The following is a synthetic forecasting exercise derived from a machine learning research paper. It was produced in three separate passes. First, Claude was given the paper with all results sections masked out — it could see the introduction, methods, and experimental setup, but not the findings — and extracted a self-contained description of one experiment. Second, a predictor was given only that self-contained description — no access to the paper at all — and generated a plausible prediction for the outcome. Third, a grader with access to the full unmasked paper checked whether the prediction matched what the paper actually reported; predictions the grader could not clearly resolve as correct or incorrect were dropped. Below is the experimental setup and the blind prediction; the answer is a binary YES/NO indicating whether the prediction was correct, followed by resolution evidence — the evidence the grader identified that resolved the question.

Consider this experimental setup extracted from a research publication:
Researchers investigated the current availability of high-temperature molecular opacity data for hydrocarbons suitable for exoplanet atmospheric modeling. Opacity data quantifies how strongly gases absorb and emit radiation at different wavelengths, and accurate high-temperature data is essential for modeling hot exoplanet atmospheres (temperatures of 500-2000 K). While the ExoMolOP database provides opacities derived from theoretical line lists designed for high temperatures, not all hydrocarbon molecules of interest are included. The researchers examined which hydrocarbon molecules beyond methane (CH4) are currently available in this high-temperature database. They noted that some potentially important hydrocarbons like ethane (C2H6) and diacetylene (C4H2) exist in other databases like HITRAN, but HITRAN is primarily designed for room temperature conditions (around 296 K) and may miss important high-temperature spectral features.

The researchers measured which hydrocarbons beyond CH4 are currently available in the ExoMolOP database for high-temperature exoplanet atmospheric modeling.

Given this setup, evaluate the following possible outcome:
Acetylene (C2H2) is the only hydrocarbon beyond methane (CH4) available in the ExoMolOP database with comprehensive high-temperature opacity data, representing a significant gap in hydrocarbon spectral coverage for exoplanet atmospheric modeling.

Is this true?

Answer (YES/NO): NO